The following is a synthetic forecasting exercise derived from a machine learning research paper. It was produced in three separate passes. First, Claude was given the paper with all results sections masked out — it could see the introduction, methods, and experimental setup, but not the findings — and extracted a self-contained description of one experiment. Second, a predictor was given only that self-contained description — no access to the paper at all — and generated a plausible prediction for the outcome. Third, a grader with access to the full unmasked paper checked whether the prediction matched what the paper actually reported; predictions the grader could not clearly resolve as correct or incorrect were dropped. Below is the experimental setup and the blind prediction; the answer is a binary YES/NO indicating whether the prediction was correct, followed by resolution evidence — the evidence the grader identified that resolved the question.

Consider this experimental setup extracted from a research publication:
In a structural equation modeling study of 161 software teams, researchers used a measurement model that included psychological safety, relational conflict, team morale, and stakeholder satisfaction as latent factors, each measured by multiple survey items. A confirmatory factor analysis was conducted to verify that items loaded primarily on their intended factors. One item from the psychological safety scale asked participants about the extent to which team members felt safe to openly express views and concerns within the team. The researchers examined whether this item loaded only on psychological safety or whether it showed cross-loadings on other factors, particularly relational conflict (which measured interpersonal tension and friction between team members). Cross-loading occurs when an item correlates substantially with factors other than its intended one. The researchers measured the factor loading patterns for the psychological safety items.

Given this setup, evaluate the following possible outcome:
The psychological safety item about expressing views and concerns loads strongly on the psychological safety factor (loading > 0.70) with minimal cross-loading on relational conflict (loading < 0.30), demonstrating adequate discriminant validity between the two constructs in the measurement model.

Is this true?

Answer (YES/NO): NO